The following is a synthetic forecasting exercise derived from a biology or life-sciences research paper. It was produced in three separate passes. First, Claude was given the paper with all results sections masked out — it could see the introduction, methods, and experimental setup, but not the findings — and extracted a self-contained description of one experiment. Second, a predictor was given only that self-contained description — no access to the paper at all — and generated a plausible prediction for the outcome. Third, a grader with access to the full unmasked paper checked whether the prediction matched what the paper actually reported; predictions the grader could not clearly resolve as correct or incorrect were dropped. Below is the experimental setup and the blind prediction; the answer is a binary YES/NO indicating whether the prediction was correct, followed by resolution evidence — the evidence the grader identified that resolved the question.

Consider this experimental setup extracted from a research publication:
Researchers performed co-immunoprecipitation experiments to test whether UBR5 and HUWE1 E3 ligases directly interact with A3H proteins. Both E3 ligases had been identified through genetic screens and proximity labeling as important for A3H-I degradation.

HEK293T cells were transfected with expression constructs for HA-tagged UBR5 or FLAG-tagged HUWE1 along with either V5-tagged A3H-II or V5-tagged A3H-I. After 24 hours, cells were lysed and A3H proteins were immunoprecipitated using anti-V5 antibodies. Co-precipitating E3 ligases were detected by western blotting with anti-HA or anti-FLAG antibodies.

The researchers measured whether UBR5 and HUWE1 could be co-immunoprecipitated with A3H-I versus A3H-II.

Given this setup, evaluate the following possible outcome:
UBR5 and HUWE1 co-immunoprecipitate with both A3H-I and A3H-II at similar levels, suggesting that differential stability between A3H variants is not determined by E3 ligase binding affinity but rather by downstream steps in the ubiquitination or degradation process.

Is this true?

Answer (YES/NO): NO